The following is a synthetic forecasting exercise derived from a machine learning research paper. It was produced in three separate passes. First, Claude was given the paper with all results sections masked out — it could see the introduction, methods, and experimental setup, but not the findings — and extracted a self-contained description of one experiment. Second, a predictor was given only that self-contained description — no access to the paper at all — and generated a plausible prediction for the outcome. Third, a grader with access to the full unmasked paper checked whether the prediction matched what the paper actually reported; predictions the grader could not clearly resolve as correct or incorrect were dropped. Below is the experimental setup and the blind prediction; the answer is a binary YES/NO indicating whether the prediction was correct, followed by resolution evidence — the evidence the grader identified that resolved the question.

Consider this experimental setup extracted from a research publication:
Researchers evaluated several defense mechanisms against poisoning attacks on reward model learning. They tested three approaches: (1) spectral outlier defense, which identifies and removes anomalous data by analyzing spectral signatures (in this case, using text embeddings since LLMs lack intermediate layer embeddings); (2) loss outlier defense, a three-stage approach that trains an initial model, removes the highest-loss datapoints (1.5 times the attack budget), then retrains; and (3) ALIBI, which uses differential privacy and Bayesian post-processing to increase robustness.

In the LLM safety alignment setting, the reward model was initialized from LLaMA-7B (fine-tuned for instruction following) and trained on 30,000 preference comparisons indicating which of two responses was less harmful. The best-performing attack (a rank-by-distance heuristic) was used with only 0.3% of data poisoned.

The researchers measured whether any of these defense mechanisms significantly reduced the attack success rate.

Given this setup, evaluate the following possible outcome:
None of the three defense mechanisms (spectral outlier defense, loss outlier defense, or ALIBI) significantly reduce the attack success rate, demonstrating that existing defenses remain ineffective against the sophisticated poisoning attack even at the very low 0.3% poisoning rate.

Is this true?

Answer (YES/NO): YES